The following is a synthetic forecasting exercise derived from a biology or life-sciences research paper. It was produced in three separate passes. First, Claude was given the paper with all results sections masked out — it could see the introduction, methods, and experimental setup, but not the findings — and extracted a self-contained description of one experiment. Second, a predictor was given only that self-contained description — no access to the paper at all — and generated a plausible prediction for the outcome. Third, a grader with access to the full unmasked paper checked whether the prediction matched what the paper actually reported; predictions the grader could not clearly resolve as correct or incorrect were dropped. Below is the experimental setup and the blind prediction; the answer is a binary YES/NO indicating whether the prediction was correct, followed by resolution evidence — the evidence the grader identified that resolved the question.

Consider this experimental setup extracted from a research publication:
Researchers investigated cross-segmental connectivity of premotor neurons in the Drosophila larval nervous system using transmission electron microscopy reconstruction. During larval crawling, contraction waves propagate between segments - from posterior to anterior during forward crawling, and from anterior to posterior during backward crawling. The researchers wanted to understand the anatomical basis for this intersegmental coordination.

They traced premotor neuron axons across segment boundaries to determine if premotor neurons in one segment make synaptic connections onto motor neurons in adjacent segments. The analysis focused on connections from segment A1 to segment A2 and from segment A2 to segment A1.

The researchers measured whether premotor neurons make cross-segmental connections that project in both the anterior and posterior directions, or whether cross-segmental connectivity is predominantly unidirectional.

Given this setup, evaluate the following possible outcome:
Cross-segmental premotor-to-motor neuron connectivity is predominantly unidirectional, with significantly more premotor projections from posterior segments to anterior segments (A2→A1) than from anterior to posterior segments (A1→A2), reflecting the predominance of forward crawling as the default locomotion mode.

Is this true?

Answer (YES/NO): NO